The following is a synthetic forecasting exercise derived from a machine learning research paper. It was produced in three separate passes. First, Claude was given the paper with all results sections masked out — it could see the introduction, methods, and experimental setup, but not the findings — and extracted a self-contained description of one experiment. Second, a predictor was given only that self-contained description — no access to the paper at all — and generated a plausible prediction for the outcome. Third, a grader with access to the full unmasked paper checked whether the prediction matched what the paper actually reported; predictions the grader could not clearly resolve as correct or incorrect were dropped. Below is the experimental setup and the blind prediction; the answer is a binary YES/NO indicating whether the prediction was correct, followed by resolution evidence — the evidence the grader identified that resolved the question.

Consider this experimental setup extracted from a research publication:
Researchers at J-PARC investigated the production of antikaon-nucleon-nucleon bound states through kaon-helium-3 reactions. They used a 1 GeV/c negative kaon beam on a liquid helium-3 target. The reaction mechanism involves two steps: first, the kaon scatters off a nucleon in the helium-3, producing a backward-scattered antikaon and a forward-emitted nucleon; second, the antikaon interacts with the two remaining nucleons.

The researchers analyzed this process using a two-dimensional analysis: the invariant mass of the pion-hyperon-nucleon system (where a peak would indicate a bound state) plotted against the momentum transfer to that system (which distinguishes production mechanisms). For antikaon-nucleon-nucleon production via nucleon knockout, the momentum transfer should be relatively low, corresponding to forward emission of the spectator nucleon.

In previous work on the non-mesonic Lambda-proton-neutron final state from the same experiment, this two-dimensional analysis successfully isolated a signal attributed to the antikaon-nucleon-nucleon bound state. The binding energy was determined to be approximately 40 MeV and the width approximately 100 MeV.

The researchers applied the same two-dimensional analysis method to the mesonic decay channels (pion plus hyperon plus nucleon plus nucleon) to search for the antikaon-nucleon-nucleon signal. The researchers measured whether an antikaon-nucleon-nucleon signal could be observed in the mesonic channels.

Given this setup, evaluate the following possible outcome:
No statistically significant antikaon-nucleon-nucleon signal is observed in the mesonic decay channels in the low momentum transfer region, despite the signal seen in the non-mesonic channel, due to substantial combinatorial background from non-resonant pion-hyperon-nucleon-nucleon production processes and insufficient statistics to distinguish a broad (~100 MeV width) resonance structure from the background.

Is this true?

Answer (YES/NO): NO